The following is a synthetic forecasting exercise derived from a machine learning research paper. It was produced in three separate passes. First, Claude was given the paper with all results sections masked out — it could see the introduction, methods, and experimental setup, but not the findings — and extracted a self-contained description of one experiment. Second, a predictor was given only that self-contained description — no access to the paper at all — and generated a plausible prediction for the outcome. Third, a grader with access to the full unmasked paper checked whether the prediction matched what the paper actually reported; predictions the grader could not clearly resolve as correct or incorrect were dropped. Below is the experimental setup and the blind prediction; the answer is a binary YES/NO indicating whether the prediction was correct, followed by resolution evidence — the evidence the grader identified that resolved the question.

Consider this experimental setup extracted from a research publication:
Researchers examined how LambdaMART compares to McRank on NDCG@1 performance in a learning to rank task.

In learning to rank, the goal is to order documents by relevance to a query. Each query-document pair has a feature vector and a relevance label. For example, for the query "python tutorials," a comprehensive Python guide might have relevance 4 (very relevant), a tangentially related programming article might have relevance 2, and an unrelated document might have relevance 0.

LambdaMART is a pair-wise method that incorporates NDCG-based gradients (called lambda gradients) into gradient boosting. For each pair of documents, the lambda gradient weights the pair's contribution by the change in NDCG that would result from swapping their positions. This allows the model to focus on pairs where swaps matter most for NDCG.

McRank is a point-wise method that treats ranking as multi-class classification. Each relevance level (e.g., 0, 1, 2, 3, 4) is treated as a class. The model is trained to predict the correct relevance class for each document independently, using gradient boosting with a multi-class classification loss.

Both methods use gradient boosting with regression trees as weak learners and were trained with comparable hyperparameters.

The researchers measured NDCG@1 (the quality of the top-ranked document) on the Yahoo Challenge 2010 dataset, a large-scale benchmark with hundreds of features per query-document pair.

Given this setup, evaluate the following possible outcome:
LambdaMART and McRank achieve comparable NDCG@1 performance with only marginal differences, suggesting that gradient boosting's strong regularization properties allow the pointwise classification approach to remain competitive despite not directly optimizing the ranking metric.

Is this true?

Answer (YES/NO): YES